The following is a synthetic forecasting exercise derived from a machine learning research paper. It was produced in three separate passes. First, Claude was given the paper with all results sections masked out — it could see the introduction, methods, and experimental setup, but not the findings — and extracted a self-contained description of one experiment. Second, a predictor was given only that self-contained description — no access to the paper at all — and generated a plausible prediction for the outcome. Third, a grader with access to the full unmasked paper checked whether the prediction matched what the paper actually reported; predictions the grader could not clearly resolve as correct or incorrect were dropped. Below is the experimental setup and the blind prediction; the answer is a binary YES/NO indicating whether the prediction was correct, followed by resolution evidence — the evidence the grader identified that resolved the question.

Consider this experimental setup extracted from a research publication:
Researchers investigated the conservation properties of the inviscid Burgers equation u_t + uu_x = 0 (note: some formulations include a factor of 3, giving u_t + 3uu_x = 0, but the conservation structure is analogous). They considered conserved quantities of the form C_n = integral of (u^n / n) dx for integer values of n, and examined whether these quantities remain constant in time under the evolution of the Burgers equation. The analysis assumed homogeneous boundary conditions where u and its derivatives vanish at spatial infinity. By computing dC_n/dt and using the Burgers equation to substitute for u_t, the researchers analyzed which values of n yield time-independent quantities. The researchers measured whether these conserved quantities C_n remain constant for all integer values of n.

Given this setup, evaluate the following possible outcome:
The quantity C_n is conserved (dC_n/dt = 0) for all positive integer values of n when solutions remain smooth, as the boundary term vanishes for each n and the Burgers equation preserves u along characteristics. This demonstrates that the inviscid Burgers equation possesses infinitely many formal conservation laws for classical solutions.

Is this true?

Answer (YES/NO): YES